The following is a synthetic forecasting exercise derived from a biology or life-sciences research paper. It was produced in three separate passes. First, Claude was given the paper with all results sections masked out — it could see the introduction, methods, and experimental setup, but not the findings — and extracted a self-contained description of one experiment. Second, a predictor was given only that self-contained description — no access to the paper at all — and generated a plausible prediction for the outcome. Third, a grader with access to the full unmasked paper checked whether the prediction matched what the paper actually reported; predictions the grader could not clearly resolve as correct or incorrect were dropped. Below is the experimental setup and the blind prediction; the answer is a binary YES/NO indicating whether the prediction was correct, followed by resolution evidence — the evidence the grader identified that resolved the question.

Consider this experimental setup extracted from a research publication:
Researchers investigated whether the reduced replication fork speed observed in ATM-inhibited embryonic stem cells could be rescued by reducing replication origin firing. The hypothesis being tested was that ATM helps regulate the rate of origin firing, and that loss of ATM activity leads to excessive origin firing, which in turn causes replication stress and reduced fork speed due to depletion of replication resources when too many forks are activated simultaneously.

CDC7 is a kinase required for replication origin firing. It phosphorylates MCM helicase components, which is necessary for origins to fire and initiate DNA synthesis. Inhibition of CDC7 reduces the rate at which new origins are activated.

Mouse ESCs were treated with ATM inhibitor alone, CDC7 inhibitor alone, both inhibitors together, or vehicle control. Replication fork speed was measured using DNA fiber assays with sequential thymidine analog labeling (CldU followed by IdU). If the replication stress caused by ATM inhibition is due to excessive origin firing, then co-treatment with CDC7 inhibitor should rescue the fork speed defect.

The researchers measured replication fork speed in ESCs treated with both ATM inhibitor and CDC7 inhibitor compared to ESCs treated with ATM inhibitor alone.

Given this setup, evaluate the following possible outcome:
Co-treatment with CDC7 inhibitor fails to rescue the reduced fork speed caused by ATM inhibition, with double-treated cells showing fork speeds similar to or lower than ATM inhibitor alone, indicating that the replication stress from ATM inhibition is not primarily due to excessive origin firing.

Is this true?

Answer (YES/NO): NO